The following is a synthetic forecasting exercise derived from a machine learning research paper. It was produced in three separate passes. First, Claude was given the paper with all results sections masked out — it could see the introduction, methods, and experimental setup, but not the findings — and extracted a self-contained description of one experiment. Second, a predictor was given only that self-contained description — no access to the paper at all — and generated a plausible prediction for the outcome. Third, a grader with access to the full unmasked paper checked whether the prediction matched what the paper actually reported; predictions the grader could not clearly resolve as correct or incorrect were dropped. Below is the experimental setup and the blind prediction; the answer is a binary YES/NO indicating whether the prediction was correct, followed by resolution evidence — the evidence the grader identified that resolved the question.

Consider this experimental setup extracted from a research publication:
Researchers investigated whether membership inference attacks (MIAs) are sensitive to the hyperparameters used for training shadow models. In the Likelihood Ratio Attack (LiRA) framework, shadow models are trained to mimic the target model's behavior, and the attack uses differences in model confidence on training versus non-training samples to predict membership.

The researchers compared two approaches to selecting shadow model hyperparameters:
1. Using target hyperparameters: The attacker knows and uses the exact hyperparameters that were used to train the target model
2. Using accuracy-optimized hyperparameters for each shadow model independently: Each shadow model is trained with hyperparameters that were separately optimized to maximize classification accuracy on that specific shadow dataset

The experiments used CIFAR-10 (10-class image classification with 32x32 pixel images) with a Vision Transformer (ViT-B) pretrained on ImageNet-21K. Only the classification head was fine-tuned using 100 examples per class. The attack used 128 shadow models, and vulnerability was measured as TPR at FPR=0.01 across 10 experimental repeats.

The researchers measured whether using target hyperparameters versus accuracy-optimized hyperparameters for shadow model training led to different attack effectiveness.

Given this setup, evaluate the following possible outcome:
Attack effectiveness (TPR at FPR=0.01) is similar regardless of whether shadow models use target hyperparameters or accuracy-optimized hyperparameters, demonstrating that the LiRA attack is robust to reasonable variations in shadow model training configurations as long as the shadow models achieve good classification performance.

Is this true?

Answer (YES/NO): NO